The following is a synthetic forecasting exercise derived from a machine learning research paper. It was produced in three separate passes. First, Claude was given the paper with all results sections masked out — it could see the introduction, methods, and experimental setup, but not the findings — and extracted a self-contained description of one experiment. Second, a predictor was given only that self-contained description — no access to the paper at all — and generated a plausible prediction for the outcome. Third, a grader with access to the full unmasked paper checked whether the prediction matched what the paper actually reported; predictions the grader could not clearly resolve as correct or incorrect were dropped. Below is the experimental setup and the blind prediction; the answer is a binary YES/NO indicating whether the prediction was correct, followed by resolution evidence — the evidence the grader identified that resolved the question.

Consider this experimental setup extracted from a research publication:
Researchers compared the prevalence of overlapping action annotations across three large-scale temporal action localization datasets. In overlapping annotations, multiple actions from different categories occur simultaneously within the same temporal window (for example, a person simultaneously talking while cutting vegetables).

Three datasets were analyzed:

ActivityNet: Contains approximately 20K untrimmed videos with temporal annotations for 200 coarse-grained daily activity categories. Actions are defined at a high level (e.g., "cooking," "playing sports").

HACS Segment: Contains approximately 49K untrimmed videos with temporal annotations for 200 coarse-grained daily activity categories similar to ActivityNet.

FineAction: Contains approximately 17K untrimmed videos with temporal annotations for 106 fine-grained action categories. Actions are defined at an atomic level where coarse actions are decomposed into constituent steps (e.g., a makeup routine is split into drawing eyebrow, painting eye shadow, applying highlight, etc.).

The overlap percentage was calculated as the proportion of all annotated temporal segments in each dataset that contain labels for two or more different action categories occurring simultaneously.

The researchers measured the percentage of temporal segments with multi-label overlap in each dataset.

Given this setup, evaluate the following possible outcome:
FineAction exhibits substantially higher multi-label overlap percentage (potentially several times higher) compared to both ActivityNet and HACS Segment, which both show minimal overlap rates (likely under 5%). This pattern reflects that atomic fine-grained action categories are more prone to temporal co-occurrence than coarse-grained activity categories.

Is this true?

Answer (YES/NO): YES